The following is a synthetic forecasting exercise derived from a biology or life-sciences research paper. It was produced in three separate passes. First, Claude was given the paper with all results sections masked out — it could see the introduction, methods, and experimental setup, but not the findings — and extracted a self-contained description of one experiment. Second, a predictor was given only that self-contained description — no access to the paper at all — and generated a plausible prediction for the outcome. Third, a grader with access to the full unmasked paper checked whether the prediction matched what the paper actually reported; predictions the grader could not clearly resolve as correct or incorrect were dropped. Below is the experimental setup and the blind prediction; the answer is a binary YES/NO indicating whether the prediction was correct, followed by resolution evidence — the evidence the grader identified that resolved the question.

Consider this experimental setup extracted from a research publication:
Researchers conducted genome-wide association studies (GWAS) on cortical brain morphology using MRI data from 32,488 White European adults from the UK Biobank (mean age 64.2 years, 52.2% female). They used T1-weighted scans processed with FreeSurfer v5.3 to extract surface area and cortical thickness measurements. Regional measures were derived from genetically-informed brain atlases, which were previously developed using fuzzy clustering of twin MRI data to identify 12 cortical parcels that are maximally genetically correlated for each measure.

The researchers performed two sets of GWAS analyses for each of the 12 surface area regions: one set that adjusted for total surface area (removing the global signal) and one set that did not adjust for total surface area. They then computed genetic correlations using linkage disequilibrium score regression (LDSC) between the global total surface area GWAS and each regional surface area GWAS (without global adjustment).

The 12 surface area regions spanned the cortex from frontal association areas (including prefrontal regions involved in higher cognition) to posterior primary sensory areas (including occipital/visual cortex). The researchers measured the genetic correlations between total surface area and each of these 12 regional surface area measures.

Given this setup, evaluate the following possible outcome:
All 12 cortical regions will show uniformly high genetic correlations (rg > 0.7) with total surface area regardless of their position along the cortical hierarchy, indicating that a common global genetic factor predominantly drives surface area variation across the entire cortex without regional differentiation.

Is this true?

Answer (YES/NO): NO